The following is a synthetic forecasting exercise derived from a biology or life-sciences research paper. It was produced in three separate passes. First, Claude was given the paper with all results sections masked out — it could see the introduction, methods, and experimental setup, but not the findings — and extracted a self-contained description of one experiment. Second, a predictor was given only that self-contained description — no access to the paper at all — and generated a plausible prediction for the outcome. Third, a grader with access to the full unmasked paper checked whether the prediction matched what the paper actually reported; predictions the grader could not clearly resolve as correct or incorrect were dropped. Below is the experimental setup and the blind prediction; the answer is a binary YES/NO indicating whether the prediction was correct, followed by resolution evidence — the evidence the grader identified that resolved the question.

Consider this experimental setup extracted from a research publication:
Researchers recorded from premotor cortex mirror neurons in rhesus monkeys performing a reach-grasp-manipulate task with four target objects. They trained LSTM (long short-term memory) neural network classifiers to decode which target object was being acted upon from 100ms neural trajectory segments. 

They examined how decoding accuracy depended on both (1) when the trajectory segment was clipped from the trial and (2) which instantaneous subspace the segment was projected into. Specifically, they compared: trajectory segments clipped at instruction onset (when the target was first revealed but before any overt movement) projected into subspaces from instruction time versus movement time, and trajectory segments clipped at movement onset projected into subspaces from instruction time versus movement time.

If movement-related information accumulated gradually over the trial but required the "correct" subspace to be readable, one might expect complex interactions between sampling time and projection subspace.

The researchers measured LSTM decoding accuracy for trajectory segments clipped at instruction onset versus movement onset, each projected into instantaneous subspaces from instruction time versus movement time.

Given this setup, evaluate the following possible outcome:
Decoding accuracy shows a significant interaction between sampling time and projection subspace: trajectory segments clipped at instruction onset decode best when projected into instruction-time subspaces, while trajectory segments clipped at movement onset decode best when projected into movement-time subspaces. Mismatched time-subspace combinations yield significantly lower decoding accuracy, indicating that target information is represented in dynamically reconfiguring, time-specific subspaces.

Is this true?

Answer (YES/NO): YES